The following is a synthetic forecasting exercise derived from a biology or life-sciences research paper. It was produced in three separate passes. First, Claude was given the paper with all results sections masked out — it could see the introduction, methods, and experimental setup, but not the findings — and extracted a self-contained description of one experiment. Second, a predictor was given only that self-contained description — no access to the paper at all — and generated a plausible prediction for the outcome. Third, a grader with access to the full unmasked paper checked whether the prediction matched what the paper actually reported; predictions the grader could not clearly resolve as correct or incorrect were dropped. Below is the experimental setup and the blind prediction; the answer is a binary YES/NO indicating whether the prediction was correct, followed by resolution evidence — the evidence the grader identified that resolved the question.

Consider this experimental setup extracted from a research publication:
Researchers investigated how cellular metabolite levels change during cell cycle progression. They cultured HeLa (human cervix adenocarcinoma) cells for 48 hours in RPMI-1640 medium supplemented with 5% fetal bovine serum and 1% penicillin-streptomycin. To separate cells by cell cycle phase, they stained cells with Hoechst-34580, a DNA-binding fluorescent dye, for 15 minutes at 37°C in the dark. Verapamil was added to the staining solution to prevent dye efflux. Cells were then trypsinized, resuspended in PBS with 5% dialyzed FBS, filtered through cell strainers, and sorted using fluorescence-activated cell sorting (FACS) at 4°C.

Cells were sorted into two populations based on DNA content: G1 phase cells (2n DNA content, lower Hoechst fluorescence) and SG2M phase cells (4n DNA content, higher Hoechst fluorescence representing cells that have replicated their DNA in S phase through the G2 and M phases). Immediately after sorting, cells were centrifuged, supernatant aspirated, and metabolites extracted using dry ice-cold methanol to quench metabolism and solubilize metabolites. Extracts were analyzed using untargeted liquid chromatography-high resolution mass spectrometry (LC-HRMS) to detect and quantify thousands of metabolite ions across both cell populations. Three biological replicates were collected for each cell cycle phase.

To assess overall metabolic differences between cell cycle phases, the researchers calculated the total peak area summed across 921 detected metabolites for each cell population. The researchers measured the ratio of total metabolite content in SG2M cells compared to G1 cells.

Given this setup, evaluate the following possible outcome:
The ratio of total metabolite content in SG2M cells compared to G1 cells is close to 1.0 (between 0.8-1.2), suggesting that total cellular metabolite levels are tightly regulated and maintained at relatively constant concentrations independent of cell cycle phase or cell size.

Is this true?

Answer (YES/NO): YES